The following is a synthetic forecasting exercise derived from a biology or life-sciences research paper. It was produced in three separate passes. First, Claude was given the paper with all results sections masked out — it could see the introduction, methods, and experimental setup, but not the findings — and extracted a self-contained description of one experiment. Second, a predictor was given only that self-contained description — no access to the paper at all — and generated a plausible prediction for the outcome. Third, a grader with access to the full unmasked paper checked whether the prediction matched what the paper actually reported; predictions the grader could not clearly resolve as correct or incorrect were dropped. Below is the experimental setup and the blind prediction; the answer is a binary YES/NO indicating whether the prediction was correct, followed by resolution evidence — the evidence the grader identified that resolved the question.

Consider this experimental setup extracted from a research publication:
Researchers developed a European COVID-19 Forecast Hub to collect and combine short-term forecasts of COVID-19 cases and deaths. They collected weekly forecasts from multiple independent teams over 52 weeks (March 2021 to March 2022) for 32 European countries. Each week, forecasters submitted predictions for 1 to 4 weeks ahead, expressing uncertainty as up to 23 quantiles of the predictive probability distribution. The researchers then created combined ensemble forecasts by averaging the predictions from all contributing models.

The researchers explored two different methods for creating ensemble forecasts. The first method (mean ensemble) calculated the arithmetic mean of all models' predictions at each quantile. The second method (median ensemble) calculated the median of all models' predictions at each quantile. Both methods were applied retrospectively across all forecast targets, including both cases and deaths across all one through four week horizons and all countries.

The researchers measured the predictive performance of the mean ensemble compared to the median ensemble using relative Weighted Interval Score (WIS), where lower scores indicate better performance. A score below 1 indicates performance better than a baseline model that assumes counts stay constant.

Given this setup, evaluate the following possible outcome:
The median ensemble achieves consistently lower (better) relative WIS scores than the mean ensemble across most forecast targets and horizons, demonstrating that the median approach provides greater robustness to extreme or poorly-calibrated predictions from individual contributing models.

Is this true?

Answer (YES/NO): YES